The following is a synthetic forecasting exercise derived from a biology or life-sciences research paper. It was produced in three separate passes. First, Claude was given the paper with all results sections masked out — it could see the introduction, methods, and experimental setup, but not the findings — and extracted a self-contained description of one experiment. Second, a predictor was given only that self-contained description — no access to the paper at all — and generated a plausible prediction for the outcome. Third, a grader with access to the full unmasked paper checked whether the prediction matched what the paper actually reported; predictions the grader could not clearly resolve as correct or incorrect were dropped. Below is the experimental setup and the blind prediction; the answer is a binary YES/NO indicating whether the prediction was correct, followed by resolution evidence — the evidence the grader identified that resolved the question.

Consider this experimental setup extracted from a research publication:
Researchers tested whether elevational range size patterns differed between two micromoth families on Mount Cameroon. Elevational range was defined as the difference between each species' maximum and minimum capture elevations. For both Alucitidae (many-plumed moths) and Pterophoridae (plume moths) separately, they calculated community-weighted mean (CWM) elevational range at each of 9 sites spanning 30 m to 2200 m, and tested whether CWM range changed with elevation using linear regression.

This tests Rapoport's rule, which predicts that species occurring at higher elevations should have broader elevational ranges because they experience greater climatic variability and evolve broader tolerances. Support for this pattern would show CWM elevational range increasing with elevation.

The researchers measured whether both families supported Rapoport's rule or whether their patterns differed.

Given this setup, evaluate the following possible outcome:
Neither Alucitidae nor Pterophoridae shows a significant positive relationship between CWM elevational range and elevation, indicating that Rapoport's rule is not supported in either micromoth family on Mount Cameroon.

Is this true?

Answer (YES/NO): NO